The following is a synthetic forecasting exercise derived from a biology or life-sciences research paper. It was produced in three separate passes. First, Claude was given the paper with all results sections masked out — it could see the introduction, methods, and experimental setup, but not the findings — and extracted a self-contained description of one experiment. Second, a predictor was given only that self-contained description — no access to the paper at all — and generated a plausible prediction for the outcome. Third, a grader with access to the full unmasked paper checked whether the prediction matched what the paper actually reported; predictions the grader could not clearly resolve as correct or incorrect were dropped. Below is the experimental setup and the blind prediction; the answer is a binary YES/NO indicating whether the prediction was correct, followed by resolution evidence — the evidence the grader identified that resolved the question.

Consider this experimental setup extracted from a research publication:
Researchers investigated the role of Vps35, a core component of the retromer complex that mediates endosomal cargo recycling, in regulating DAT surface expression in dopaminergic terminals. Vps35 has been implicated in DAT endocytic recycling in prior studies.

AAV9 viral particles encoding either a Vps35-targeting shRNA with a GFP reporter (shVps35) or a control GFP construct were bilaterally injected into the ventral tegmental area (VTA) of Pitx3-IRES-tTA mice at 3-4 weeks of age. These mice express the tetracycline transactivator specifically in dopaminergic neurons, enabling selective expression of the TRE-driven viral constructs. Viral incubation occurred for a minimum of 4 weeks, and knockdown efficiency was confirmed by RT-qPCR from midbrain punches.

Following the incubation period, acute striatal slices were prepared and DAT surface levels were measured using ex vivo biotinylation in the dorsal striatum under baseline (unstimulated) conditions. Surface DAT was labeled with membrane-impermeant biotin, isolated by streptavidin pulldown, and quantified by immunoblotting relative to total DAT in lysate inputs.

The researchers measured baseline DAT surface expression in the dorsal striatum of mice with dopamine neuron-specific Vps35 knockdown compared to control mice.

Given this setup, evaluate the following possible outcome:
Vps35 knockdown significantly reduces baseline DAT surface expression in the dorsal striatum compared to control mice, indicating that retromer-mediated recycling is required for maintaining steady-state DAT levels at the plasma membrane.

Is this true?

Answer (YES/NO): NO